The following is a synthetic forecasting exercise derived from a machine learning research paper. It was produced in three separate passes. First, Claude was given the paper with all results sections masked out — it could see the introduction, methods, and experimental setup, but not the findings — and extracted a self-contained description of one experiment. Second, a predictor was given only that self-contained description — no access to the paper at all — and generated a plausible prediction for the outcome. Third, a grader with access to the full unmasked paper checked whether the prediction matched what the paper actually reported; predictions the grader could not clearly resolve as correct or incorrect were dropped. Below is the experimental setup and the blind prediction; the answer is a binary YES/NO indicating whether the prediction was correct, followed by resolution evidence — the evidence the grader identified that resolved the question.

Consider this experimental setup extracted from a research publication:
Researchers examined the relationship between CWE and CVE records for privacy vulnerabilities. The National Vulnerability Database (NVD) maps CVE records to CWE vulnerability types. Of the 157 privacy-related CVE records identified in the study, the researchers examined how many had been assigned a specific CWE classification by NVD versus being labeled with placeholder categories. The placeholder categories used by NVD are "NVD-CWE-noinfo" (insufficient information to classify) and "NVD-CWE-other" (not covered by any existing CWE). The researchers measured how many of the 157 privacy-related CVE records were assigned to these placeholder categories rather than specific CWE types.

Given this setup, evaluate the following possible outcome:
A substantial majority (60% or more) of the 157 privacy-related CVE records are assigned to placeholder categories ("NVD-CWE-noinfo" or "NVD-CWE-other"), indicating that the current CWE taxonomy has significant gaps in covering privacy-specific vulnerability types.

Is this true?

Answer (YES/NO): NO